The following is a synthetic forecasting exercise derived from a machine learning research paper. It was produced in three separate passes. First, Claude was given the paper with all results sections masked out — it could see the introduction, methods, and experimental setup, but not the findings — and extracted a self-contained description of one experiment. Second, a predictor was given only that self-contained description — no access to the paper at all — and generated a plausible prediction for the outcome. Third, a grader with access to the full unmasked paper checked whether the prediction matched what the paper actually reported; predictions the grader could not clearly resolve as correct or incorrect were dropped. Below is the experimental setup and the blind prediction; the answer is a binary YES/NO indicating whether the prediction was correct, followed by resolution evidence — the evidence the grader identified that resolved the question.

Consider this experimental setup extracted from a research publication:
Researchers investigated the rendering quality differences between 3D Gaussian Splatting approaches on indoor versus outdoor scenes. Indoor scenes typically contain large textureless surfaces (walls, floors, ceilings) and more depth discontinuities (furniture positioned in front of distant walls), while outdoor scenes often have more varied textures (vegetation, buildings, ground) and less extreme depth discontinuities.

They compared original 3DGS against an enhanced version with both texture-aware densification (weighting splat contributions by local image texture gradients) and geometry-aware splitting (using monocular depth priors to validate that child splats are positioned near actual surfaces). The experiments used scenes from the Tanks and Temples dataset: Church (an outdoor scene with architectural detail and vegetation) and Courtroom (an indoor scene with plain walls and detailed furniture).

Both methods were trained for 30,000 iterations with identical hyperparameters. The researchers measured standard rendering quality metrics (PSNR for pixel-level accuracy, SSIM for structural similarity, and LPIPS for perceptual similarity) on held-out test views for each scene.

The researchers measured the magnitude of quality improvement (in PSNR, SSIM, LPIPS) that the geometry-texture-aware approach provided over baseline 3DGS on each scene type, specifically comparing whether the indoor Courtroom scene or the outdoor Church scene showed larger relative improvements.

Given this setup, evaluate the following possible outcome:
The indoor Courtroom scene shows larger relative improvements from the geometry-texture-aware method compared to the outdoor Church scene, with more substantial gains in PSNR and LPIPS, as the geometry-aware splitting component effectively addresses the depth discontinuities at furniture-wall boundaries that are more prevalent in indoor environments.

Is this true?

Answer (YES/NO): NO